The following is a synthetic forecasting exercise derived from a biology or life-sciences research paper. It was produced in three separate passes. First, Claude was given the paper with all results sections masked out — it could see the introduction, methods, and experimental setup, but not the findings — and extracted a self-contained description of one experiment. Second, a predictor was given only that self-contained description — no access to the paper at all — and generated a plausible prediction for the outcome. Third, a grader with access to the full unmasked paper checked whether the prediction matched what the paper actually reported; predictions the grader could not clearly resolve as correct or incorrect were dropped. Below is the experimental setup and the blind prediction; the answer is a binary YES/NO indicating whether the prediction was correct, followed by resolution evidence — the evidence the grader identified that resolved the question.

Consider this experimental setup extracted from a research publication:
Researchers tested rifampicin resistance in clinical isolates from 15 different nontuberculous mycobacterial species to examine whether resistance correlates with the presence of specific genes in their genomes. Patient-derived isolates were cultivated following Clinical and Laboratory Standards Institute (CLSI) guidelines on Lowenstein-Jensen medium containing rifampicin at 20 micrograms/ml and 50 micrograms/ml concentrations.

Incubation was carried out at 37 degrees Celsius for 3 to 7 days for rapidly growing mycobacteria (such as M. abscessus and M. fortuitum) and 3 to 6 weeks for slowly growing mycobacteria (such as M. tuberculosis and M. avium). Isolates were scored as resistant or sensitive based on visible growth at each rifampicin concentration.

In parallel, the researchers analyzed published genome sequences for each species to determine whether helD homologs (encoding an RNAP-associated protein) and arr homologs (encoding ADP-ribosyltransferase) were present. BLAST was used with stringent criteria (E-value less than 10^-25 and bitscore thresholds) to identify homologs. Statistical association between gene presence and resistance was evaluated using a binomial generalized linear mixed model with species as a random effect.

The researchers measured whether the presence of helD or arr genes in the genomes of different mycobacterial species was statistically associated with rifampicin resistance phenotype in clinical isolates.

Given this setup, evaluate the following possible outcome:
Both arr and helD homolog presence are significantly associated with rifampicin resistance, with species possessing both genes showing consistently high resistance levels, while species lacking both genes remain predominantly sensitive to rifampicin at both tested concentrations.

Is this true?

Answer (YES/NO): NO